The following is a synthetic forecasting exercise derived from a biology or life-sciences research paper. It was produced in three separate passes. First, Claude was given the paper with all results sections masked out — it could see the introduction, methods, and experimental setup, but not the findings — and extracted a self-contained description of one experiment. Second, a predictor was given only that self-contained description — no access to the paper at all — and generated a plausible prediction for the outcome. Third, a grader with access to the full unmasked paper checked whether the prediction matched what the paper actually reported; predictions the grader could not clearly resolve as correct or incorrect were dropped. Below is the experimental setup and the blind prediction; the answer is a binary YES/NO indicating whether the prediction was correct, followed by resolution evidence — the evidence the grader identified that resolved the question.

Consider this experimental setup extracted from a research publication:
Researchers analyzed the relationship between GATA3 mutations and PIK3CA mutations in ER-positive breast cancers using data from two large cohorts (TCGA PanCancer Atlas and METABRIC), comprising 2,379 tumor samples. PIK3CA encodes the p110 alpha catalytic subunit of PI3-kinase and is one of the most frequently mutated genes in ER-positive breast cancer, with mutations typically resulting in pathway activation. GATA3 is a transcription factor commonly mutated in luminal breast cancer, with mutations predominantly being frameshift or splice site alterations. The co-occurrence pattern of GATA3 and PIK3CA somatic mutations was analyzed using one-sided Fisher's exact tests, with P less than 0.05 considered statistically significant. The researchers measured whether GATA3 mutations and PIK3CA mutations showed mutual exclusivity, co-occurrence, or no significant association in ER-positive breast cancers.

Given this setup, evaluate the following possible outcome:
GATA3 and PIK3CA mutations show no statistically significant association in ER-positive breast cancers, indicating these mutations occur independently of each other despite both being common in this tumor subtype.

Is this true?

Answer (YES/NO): NO